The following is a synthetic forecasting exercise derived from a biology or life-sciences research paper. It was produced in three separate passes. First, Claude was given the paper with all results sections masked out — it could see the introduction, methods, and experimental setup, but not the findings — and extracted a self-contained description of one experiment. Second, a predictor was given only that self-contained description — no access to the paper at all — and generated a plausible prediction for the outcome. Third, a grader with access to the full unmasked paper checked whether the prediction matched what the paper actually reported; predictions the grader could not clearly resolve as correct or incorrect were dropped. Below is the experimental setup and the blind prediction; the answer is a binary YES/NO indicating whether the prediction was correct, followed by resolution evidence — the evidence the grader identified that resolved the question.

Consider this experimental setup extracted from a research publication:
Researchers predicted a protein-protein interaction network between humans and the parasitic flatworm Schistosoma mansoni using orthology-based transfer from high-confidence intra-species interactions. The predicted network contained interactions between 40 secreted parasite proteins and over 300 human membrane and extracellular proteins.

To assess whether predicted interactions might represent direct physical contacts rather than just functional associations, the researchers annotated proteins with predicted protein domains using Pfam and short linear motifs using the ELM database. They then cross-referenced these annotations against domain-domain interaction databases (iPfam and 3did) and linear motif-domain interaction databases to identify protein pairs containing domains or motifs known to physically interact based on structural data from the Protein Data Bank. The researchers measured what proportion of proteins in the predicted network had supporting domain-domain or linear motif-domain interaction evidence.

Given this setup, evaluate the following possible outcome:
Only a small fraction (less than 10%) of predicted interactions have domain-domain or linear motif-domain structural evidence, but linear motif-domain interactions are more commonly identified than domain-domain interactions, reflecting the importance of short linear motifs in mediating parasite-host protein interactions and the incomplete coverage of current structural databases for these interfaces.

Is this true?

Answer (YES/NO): NO